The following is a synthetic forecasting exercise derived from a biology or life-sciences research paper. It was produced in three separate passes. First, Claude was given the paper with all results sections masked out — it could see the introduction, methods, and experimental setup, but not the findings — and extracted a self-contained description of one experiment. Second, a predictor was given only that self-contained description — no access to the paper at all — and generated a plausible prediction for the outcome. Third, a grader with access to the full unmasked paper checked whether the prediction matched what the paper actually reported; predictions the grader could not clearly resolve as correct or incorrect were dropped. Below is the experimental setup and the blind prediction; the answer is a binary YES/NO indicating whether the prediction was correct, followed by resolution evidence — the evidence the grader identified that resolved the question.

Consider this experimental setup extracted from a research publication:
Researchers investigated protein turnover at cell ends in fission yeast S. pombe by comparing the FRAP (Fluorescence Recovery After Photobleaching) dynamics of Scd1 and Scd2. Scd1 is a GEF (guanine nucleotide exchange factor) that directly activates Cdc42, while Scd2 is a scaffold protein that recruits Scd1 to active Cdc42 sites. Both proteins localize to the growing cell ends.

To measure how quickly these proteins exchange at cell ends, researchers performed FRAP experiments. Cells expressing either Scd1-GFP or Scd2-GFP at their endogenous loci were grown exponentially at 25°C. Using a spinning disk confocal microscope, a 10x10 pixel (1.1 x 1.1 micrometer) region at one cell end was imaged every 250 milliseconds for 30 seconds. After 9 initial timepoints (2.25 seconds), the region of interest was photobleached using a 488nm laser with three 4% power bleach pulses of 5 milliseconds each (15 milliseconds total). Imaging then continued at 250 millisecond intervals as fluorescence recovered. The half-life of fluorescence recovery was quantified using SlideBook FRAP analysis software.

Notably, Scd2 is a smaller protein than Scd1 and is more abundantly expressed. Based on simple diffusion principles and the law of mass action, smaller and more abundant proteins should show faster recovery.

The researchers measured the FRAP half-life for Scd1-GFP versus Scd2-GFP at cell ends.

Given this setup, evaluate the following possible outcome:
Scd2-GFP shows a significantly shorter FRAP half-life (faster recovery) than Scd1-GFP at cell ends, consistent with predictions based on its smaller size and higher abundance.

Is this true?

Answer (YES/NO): NO